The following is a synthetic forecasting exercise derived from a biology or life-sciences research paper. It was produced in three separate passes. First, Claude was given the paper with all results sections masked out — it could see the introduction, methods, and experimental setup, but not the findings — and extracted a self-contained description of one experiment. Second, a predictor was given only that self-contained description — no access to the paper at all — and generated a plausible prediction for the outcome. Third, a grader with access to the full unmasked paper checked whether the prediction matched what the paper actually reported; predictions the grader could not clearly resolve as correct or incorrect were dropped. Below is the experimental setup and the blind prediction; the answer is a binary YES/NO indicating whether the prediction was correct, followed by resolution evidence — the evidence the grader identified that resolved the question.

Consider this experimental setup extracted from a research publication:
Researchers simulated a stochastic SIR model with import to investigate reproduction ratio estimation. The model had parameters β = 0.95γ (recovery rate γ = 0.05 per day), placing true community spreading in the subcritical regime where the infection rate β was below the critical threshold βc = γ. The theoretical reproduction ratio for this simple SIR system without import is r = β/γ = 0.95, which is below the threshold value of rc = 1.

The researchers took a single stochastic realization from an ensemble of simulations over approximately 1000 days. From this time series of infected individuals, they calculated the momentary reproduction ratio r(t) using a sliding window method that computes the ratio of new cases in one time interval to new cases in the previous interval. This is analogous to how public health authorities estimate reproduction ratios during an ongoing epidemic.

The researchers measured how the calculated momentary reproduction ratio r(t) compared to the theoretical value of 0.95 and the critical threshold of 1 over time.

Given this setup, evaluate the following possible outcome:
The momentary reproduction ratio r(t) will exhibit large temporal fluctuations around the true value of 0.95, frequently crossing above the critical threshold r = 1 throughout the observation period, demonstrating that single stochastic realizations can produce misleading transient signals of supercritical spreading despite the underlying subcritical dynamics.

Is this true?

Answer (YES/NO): NO